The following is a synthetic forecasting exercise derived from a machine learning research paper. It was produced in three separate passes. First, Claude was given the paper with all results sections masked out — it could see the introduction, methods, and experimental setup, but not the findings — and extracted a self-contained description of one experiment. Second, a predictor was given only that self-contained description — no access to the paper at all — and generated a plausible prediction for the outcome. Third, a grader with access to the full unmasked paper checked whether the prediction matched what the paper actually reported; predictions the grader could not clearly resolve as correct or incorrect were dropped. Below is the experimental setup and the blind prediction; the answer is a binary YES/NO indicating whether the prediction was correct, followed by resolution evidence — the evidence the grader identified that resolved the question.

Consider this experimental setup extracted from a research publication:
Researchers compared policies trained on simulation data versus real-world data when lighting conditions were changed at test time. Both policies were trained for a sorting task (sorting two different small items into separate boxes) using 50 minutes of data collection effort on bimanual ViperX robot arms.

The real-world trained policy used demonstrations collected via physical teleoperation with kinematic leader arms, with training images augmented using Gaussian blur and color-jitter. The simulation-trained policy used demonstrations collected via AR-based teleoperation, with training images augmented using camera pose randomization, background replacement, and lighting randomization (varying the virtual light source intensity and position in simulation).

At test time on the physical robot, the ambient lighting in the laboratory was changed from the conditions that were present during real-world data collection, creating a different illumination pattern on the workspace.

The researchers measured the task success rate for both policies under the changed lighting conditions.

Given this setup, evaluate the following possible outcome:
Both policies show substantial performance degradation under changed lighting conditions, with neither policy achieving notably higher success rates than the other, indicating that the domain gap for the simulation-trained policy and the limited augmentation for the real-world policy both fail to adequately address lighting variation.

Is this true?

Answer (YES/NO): NO